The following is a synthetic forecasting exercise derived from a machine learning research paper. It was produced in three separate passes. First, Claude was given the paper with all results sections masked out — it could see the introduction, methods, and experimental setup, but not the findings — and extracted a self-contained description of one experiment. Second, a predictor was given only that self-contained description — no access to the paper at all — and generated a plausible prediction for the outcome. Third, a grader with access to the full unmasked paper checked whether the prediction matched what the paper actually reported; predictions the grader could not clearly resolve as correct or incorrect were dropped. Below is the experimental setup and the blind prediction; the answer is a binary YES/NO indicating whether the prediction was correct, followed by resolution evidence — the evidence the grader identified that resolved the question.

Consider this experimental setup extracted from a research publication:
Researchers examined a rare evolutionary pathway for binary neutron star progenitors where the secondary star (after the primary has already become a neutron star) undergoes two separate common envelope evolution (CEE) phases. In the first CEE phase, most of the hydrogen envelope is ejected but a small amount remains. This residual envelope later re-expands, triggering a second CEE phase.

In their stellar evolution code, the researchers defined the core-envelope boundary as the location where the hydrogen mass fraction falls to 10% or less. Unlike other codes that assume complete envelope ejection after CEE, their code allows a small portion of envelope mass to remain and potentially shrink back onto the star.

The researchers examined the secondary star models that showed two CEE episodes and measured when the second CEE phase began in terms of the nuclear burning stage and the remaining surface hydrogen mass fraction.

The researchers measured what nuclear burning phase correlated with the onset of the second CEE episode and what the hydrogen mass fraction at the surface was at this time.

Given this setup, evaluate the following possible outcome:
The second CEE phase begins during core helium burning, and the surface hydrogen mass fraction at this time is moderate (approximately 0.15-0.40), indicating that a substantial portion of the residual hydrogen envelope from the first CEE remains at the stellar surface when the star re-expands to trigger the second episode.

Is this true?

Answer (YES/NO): NO